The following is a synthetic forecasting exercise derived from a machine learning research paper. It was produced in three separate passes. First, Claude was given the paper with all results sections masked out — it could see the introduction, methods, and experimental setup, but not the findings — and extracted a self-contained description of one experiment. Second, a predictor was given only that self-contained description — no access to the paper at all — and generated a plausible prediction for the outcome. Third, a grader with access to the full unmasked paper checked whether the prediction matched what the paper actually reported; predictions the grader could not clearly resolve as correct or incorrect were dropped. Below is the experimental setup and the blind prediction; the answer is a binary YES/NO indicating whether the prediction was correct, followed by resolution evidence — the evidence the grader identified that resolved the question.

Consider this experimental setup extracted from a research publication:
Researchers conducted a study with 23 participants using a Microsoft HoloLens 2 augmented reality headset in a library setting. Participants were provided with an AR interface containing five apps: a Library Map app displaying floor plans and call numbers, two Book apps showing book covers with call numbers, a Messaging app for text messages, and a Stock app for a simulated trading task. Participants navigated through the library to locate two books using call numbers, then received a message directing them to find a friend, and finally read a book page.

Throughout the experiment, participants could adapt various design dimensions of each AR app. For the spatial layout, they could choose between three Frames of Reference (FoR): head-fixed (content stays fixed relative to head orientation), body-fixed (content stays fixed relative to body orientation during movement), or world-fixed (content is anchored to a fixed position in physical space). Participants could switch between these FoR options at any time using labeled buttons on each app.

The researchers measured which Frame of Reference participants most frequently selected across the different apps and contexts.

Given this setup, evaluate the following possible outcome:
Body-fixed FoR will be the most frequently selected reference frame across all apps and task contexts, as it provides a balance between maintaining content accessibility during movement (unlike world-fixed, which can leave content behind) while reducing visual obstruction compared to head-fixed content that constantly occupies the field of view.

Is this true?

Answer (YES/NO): YES